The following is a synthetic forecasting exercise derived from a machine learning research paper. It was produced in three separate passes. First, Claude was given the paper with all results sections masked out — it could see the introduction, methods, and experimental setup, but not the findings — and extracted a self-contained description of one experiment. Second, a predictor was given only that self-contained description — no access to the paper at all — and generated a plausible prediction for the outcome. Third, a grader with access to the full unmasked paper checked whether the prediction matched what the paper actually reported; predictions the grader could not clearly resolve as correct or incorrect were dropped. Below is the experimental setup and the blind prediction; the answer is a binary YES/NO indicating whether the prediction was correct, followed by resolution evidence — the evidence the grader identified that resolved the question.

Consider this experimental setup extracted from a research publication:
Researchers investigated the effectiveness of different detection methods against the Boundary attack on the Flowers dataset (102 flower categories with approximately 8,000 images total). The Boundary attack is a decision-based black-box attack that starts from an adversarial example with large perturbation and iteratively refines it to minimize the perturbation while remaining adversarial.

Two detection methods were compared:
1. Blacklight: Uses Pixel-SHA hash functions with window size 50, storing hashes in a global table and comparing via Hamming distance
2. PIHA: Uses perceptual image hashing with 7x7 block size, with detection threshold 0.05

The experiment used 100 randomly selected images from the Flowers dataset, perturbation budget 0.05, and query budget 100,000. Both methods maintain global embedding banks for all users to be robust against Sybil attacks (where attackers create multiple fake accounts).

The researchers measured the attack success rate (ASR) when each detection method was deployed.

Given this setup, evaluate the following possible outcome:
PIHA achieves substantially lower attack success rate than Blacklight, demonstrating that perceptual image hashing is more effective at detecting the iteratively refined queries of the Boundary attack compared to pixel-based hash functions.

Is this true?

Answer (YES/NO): NO